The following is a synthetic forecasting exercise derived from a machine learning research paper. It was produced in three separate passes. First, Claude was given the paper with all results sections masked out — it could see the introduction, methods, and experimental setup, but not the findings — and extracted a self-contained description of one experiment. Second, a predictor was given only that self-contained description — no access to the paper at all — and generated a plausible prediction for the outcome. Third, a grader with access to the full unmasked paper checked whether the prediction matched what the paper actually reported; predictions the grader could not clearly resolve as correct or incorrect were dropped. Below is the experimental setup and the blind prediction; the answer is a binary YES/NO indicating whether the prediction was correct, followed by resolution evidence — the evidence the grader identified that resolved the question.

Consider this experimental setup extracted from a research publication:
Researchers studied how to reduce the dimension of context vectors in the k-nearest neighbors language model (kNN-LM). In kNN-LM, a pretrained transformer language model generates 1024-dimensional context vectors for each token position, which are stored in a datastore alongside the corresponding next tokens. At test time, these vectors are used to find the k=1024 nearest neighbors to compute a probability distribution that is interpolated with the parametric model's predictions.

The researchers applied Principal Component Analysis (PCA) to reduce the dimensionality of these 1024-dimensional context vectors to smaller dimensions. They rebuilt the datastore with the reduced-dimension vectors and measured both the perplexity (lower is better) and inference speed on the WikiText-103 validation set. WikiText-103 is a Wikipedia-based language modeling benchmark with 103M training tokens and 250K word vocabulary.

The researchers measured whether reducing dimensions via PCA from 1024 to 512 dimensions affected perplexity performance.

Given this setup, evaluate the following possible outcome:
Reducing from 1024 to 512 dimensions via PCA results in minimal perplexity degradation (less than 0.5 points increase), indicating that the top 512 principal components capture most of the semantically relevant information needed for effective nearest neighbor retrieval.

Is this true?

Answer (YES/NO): NO